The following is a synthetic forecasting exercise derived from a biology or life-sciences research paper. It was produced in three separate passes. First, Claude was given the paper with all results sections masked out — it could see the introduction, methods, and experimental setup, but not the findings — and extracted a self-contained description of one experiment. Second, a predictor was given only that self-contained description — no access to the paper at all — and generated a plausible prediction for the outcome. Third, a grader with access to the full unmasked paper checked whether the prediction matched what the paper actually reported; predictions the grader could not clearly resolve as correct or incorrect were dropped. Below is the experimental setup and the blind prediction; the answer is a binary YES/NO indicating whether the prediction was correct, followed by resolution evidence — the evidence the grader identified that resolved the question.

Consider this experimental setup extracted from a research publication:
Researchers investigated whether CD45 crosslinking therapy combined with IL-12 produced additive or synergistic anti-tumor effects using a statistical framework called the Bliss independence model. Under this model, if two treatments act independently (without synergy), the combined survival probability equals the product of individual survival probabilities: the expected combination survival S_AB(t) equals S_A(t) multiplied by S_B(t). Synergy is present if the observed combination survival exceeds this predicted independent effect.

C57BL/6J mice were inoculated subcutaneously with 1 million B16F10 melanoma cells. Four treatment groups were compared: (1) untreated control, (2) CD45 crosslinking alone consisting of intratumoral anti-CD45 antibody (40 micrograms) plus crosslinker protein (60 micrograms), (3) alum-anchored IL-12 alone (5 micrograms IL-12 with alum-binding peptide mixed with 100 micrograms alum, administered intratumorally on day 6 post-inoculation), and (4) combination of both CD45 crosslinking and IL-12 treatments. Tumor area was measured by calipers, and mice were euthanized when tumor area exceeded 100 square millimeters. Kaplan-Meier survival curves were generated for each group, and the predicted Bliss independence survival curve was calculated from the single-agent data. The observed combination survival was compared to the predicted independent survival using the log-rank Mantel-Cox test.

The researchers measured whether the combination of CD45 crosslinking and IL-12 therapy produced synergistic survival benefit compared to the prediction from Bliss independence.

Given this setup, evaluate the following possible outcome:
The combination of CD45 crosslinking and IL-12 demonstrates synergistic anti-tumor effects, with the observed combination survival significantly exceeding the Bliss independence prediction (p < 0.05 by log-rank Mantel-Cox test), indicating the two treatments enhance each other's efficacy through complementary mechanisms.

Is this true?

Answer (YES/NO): YES